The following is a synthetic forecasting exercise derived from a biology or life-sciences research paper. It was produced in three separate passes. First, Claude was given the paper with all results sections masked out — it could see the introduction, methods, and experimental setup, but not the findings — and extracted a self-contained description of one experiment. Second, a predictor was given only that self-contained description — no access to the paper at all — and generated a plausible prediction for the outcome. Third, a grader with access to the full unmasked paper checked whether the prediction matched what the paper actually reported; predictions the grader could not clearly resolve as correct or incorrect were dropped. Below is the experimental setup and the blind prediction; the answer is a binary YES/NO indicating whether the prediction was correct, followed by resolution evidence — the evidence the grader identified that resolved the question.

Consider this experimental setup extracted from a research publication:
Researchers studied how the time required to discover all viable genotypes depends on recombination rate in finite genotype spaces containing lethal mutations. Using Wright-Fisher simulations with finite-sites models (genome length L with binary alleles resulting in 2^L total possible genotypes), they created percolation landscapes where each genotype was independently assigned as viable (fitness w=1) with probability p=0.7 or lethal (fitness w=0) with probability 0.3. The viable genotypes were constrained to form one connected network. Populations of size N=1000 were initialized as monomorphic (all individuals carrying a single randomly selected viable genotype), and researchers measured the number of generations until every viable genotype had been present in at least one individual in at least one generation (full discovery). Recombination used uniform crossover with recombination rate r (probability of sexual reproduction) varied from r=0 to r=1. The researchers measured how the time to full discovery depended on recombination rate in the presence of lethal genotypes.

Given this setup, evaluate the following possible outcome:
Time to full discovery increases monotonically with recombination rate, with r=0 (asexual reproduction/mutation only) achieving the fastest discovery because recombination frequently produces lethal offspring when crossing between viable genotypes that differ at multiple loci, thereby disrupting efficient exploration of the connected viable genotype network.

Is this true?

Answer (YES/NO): NO